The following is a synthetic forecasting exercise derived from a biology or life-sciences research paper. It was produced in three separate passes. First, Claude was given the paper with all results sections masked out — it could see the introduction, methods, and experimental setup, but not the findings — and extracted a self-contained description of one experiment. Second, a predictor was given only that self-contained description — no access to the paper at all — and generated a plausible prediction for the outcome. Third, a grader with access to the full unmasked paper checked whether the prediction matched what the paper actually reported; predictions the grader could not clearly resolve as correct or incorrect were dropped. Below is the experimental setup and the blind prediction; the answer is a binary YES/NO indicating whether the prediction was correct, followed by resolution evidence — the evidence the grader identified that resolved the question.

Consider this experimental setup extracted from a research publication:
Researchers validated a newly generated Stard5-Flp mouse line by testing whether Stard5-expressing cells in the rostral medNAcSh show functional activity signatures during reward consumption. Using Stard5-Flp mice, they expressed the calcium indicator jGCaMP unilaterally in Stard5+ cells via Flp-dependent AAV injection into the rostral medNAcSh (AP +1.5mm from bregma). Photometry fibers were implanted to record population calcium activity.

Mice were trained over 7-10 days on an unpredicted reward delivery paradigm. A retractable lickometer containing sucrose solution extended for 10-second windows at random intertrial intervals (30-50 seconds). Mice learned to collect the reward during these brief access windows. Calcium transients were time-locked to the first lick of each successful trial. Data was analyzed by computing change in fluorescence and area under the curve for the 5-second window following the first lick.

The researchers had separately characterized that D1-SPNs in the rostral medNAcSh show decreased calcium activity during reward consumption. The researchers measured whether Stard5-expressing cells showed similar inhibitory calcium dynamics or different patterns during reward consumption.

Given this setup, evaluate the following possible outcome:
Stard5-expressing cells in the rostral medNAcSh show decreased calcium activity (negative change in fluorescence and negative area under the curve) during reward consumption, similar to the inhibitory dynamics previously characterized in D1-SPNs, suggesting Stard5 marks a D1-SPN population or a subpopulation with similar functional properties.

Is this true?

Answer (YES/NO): YES